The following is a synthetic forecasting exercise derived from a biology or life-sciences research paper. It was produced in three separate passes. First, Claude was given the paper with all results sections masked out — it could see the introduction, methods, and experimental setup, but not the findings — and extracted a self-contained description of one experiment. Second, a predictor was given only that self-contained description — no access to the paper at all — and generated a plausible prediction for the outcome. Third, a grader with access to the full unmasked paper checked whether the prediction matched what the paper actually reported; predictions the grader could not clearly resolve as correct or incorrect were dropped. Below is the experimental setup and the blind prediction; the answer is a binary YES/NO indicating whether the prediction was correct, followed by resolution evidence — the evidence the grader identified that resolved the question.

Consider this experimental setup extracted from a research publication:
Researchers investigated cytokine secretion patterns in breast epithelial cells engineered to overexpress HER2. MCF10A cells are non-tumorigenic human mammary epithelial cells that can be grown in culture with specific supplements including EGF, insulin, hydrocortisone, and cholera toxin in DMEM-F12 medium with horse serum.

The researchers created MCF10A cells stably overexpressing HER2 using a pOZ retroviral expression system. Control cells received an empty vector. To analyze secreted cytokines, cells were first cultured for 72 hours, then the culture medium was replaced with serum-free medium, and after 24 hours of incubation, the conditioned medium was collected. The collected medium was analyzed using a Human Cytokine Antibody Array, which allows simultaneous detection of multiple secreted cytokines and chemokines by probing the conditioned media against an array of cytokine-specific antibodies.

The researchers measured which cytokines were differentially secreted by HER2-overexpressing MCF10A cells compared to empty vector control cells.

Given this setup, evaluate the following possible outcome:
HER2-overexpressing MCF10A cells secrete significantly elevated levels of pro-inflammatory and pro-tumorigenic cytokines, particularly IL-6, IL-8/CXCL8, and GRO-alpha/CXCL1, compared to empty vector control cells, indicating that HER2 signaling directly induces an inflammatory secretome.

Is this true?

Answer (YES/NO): NO